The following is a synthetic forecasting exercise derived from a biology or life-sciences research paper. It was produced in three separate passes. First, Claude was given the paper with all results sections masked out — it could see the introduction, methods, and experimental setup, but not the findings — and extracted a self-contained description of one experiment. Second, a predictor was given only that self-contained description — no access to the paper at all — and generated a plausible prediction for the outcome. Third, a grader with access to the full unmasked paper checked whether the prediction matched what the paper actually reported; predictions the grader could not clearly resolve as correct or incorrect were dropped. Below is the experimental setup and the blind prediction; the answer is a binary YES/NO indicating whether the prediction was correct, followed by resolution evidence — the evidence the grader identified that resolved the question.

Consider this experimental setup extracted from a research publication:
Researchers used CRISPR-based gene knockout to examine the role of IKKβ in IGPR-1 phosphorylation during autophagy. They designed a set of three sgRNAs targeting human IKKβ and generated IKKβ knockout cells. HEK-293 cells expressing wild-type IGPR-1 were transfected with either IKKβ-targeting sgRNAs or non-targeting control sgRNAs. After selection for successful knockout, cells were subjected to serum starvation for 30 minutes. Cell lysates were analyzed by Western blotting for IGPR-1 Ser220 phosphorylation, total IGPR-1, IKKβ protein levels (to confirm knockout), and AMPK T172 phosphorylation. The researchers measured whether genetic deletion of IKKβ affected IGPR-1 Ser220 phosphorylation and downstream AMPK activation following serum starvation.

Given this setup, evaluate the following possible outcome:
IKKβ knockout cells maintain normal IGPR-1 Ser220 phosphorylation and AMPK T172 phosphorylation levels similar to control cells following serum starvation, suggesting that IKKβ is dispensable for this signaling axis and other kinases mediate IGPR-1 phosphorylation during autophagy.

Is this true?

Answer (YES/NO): NO